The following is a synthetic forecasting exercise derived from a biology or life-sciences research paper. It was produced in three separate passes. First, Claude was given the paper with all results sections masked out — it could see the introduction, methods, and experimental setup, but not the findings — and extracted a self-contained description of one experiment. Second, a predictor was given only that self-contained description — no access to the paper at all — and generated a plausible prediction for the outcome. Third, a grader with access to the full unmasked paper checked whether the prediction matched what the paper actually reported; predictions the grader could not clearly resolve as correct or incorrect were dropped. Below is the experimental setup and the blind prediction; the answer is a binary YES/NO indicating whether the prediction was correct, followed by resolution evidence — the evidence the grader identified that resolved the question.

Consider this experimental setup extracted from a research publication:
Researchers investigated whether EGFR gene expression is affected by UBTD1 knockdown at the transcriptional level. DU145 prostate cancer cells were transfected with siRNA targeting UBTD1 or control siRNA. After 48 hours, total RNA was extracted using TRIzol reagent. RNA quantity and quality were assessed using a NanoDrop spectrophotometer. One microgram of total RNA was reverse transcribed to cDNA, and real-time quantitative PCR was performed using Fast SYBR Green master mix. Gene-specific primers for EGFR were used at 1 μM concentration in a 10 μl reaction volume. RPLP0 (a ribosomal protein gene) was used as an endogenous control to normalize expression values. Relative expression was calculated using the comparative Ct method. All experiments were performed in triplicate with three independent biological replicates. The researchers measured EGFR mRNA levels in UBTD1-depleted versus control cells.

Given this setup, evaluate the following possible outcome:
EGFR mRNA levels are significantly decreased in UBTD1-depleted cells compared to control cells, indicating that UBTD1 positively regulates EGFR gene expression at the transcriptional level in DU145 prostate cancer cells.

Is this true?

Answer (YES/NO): NO